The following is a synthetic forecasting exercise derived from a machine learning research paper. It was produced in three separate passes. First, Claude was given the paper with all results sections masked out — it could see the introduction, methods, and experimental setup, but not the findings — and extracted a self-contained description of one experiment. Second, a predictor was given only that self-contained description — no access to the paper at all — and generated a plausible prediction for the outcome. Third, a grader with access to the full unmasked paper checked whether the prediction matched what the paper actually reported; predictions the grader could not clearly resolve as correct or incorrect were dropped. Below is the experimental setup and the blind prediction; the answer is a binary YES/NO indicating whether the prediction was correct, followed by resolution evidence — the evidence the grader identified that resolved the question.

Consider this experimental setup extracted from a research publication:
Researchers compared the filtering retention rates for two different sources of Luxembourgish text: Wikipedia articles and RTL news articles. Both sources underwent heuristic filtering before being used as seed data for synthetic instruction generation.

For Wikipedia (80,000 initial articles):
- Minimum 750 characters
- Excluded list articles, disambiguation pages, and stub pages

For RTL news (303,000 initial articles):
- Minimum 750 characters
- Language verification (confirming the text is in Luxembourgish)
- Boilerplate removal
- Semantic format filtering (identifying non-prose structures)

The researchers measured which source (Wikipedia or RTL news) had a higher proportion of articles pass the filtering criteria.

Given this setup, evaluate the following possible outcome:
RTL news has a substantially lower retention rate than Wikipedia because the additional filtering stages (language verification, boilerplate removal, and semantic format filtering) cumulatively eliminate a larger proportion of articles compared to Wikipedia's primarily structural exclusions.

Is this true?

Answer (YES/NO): NO